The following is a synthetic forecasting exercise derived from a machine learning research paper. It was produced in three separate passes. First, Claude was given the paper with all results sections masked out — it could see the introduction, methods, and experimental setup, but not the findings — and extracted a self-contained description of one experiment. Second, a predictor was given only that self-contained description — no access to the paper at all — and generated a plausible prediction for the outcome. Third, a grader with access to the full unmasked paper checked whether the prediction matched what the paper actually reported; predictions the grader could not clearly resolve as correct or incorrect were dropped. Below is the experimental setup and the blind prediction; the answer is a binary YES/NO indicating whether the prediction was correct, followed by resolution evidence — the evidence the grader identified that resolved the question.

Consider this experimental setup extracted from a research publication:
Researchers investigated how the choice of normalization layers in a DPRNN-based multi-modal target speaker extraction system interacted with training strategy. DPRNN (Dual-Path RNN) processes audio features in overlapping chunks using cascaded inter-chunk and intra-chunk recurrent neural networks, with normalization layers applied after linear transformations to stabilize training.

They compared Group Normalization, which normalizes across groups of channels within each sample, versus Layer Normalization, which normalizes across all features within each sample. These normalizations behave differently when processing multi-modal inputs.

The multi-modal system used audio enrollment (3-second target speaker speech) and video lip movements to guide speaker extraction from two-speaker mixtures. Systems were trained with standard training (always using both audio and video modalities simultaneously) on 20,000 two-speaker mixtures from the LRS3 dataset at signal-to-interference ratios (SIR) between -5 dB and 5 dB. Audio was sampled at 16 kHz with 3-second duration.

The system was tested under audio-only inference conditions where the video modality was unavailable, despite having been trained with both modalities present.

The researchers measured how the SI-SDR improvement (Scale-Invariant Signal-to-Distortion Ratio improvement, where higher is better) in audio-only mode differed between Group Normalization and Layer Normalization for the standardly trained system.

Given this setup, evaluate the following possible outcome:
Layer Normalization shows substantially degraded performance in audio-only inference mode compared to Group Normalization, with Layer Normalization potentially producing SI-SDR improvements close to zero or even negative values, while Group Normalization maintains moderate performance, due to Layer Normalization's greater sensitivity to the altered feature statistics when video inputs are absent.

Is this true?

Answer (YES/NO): YES